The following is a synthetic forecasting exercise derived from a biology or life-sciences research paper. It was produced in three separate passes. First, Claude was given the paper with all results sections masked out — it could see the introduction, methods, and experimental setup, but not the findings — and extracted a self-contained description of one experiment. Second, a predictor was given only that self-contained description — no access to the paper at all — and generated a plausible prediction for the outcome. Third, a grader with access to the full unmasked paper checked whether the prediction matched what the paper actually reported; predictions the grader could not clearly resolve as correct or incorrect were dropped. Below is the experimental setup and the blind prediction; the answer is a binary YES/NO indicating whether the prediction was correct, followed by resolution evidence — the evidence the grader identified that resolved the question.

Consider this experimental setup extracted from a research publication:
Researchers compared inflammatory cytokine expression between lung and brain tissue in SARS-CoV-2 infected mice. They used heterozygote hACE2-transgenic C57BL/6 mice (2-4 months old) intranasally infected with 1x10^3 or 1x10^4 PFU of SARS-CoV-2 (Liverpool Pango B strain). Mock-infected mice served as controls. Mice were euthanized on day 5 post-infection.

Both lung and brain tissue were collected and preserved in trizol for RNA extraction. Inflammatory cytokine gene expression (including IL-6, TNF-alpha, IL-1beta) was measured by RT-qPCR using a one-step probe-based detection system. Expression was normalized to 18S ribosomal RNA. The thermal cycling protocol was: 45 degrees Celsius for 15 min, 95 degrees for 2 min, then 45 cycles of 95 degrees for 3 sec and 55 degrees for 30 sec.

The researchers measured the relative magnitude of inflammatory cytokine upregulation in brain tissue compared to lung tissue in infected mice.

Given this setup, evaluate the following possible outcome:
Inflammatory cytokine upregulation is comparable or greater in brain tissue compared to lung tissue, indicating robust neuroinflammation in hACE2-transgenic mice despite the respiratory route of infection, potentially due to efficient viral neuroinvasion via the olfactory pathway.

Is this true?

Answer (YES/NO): NO